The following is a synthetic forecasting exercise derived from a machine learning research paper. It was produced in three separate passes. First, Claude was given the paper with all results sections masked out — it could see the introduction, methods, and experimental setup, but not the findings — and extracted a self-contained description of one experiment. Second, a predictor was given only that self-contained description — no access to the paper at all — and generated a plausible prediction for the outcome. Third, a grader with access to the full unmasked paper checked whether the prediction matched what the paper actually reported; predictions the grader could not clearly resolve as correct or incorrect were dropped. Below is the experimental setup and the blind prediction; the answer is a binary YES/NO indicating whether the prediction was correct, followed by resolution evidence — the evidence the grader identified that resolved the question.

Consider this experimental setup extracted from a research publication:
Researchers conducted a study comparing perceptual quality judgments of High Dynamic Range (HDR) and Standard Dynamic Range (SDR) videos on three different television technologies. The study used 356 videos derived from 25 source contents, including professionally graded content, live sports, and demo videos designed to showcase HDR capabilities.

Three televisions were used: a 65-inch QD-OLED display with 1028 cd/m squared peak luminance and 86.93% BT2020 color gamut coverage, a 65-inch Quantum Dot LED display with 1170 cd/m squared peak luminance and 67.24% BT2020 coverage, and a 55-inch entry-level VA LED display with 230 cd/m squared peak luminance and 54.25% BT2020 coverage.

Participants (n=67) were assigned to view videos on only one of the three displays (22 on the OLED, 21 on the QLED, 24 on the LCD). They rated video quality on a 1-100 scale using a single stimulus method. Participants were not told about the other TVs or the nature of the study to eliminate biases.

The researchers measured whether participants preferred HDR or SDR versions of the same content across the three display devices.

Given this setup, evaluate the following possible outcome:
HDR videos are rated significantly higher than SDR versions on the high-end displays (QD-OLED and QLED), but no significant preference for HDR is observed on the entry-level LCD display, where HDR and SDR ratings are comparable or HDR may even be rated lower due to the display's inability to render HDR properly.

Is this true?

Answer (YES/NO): NO